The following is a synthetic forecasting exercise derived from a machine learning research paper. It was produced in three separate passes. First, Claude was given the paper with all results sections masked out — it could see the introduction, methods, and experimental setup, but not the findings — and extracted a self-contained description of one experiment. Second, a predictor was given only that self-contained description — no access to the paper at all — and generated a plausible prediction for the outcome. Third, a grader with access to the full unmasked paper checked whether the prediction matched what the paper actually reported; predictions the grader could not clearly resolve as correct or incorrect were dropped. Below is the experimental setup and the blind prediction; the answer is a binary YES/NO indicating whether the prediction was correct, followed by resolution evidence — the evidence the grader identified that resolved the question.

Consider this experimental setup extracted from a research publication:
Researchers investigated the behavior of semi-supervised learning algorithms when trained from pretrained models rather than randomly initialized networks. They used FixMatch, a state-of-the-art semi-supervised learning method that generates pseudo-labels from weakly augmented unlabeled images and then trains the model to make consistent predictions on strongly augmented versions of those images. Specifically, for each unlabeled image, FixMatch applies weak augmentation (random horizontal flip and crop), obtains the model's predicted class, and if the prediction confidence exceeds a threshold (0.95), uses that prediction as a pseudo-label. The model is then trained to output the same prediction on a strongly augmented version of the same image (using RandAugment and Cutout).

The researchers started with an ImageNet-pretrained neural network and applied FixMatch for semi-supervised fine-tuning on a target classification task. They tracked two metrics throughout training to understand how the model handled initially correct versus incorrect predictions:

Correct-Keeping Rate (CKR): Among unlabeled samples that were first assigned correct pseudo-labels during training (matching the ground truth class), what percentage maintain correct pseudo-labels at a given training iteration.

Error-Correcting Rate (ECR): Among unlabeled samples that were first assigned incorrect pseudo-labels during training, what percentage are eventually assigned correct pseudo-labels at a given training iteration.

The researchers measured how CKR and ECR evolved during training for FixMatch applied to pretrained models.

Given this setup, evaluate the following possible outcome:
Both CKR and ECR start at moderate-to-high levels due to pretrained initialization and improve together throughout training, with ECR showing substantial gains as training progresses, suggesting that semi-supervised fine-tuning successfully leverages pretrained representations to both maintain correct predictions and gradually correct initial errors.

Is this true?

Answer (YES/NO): NO